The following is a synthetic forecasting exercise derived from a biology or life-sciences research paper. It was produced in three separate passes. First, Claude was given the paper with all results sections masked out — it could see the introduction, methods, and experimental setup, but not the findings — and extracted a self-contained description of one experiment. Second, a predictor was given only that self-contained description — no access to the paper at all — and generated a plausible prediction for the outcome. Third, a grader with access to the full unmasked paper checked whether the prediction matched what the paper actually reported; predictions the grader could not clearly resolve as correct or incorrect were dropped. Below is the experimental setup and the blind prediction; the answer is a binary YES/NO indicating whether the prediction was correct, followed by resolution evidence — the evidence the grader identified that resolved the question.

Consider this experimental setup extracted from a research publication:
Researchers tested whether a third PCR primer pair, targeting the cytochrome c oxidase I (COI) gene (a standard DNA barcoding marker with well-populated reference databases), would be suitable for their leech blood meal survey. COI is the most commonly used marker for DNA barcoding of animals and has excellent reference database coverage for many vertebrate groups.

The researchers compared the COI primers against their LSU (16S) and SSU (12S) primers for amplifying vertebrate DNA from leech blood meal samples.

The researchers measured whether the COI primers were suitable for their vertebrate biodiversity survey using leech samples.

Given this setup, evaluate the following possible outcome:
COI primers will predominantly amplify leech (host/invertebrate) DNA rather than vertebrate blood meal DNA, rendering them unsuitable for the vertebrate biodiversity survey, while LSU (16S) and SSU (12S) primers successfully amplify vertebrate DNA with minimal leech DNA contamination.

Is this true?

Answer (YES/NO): YES